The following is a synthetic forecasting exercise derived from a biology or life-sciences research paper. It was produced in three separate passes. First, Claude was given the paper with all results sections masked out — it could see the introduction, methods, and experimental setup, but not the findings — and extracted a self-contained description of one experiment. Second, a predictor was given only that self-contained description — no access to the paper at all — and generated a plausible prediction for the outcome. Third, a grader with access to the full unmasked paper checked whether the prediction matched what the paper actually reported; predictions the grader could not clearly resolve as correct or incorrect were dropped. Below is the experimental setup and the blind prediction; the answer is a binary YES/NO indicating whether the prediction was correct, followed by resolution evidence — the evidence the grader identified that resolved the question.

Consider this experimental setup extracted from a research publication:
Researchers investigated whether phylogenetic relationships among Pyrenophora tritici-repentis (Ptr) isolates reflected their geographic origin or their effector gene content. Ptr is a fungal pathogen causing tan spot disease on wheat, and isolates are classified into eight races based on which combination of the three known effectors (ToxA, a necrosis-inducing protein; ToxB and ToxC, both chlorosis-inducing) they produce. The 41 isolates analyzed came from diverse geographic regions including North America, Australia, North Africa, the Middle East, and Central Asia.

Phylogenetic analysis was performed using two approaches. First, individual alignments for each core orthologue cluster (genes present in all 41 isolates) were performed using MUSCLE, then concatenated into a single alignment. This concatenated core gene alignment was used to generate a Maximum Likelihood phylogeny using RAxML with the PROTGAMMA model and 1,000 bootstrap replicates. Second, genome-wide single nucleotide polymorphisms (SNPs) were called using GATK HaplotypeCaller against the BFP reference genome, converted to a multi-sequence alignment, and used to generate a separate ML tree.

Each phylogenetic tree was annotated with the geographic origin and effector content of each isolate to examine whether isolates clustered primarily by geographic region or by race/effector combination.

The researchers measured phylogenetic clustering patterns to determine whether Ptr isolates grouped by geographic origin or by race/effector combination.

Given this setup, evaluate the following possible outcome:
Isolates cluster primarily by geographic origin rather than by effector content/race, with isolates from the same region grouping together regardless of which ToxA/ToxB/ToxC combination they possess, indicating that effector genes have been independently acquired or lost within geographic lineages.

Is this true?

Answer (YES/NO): NO